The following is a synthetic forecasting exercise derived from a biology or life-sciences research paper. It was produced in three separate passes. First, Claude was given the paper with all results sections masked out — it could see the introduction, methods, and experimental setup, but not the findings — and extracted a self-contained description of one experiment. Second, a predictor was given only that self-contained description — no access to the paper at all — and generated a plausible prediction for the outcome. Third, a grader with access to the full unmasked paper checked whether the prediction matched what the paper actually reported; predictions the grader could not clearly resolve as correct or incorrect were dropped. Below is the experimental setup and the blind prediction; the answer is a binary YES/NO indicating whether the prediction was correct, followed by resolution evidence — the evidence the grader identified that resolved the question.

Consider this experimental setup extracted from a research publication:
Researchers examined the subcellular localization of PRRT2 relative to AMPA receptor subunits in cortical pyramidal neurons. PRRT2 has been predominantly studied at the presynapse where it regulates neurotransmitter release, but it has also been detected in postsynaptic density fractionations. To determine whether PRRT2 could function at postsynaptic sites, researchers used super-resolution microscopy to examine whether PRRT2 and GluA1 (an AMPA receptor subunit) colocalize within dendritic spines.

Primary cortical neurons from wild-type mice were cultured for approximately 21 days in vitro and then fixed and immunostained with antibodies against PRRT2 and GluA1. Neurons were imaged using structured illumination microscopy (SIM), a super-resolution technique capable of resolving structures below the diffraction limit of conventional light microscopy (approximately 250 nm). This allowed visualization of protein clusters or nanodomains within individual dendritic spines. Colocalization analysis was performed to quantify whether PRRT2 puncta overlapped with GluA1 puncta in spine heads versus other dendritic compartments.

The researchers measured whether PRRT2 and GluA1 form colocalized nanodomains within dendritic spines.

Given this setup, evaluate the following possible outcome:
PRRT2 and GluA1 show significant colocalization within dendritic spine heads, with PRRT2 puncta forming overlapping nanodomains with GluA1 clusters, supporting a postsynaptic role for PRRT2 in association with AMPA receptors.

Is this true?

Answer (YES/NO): YES